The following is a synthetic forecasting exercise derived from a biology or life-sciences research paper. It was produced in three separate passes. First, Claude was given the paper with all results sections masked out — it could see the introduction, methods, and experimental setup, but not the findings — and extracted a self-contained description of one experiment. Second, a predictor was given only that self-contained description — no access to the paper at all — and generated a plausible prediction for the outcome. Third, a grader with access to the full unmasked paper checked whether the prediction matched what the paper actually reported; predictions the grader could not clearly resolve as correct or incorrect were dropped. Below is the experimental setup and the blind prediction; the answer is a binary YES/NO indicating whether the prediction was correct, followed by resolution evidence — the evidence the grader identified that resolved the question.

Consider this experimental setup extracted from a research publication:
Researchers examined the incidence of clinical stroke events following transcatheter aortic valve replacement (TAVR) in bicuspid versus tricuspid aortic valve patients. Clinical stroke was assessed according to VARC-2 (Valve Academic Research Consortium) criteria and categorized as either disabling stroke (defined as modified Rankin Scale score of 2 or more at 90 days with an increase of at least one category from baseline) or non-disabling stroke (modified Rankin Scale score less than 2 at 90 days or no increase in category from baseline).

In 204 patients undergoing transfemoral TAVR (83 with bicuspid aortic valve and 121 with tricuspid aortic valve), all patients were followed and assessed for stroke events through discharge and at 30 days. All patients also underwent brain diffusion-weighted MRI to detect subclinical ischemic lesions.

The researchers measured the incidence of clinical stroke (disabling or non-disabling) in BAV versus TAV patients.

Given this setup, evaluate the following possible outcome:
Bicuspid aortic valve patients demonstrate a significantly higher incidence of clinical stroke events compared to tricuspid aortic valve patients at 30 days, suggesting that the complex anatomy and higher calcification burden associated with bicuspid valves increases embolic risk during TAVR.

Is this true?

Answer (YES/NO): NO